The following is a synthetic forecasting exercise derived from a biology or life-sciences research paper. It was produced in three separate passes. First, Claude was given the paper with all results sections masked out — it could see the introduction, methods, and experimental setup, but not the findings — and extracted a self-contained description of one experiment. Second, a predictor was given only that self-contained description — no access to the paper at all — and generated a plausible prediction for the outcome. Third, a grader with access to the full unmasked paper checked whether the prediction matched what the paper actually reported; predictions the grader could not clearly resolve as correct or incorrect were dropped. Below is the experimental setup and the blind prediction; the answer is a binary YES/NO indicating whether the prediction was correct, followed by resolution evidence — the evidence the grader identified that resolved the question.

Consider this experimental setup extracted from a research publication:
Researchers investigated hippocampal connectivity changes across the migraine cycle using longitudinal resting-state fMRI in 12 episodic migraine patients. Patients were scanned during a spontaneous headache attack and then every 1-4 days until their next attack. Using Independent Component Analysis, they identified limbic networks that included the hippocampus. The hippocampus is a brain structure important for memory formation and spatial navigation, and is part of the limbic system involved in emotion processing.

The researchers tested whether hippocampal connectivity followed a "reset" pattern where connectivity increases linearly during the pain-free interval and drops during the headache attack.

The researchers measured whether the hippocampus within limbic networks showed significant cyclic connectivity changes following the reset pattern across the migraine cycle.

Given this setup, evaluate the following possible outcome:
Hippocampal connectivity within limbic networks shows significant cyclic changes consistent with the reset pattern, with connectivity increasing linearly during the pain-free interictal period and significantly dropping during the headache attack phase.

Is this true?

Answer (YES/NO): YES